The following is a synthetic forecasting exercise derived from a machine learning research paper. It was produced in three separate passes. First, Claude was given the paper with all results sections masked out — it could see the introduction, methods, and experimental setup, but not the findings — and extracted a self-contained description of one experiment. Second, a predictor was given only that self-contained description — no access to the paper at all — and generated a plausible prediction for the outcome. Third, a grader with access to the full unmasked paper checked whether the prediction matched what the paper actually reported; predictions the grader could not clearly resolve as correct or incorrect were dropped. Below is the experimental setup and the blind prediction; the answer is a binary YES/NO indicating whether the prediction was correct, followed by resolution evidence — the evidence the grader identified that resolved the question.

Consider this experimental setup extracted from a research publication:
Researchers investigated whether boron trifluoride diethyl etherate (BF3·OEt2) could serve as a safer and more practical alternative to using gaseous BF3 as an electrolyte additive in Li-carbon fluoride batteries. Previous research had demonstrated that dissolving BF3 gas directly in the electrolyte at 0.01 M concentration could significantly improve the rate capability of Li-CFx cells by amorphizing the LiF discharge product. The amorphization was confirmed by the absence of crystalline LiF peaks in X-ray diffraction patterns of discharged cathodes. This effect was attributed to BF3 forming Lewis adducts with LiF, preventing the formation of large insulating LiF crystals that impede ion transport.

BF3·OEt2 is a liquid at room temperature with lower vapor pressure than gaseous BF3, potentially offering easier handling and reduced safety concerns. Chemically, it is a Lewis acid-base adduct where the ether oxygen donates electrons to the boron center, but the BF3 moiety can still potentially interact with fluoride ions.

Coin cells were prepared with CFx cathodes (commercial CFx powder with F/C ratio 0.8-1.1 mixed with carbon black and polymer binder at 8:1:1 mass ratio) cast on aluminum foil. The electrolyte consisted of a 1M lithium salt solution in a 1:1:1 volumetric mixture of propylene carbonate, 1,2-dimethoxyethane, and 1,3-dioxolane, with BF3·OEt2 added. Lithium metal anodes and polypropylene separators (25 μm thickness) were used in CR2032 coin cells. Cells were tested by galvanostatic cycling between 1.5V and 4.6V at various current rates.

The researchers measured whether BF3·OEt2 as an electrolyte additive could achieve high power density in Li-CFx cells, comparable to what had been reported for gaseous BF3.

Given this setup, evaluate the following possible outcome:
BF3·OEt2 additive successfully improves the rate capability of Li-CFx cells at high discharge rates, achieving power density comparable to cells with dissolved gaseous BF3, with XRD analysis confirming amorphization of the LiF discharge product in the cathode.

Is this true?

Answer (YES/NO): NO